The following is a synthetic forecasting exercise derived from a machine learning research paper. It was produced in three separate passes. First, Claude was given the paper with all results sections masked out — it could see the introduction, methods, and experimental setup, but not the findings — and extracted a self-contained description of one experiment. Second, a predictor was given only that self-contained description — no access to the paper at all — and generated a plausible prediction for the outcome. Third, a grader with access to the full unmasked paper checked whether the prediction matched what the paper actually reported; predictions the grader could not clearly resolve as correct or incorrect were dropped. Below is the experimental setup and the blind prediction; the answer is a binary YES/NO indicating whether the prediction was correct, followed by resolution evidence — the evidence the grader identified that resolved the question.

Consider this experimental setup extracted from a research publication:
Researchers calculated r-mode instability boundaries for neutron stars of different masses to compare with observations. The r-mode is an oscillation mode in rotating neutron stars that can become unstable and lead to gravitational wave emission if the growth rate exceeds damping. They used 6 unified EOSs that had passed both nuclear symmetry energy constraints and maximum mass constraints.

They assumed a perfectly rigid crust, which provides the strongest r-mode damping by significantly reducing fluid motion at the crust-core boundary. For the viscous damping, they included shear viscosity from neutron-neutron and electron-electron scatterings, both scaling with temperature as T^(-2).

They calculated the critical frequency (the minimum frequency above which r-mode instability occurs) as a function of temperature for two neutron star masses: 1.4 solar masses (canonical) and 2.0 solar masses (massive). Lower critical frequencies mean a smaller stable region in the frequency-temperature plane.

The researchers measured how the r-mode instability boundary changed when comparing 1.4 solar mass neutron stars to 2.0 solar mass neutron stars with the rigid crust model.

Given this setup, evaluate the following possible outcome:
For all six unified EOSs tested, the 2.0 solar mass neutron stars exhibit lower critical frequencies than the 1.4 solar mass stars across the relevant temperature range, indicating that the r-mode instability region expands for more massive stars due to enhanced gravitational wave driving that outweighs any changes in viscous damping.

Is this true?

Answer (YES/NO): YES